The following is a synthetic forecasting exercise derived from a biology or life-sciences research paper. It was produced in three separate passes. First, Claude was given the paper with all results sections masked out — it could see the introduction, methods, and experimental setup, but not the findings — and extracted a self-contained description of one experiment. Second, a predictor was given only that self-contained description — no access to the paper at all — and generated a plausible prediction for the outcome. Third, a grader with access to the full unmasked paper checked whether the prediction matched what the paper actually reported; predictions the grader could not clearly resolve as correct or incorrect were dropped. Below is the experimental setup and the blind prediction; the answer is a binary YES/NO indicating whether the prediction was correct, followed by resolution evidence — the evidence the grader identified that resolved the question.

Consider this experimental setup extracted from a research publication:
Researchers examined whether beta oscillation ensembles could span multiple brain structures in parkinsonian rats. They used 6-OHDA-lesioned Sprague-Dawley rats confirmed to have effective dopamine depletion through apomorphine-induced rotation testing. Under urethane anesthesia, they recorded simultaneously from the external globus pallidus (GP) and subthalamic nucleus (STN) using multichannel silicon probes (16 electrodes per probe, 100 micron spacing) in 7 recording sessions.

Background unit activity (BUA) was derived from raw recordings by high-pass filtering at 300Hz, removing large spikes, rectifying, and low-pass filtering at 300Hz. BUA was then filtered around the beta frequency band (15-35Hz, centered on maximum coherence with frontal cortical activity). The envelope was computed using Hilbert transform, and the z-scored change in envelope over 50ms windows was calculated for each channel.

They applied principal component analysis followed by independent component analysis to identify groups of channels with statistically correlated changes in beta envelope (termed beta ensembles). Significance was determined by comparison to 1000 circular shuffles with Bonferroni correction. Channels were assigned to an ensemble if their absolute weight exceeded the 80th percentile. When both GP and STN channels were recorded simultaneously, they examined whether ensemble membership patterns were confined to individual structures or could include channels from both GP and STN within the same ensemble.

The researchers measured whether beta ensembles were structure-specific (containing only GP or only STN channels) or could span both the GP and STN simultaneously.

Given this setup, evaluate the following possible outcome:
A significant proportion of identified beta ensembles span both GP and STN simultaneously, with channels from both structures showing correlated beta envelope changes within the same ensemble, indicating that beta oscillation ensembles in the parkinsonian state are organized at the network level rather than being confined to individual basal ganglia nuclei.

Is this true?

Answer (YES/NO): NO